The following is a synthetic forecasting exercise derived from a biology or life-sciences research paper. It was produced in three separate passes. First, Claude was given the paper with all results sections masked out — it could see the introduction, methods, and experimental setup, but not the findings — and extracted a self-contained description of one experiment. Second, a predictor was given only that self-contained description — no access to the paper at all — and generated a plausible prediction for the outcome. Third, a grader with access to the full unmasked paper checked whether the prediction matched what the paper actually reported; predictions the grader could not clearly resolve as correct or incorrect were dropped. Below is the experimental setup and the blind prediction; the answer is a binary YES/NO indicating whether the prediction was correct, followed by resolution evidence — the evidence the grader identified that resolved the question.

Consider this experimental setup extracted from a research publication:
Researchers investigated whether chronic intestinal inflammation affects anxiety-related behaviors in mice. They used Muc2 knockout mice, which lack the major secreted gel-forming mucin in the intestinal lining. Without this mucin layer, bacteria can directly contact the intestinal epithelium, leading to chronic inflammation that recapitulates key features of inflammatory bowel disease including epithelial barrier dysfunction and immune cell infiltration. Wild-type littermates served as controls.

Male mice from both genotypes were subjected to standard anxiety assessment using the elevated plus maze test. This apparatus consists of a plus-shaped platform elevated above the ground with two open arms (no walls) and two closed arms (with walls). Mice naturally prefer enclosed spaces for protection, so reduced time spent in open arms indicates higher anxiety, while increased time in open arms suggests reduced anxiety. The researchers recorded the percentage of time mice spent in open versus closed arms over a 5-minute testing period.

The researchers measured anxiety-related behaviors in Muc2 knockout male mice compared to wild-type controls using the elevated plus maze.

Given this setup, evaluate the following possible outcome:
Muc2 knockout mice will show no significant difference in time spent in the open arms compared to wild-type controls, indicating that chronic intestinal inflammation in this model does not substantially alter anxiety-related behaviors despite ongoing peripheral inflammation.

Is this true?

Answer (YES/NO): NO